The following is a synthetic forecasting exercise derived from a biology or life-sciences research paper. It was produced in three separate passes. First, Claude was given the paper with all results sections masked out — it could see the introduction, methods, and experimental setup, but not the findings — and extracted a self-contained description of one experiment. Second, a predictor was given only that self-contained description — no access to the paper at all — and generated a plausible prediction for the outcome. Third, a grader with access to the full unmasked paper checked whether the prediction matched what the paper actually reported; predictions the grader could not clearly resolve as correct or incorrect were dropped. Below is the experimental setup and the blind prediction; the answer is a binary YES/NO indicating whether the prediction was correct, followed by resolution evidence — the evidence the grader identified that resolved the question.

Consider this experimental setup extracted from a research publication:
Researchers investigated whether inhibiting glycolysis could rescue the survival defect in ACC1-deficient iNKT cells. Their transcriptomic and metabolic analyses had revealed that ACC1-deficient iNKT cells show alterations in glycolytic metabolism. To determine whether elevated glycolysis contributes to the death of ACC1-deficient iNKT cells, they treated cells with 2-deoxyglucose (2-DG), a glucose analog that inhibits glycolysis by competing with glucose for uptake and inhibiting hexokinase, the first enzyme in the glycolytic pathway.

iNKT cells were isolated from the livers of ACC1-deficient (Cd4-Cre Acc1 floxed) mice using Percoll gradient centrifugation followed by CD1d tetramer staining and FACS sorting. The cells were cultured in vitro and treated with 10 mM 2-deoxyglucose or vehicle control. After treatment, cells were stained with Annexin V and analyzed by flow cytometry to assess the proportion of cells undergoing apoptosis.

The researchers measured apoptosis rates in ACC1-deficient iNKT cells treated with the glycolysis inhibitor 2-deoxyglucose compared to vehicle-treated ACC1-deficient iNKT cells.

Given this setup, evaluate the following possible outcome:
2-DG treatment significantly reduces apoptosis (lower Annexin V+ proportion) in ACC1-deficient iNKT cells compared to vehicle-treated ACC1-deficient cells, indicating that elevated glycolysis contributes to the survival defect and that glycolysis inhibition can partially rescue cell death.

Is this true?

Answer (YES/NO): YES